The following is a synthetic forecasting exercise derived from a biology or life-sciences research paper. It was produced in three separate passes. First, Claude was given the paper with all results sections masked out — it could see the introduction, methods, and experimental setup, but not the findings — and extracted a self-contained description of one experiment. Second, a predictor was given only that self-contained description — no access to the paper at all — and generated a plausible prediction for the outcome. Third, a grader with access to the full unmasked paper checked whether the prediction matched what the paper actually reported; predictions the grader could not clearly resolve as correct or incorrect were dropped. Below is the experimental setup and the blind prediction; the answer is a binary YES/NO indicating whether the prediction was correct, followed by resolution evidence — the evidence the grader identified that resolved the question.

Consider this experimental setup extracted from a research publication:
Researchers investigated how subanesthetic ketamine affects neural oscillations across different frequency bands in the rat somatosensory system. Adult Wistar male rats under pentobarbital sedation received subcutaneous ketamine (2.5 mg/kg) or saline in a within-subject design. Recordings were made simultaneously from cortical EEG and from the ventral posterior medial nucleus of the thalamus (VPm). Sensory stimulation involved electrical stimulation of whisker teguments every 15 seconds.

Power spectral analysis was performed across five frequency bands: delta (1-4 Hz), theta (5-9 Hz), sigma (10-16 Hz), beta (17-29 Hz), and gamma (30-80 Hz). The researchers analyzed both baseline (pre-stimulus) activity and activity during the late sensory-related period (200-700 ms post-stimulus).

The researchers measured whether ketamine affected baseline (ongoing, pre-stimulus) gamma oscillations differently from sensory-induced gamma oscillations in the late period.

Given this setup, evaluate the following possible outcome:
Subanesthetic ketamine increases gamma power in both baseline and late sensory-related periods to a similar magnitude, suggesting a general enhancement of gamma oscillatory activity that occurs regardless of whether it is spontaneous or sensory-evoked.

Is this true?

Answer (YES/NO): NO